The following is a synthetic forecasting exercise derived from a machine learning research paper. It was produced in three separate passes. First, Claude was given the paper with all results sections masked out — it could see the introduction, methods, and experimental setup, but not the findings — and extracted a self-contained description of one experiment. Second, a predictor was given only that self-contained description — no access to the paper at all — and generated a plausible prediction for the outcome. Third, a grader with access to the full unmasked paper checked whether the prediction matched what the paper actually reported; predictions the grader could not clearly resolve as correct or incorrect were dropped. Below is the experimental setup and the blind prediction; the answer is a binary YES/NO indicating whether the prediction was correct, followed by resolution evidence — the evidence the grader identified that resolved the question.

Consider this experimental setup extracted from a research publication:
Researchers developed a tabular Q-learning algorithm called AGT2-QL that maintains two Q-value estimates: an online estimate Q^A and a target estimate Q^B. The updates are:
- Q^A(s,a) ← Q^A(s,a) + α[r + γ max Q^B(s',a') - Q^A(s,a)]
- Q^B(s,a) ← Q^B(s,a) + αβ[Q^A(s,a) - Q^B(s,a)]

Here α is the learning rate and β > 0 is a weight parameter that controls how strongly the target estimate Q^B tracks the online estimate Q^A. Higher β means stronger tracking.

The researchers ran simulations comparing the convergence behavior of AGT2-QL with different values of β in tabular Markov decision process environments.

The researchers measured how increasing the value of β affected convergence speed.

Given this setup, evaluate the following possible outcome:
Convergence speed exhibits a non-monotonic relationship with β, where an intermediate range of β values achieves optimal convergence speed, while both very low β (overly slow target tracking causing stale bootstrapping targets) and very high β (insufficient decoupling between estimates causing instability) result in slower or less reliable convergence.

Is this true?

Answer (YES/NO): NO